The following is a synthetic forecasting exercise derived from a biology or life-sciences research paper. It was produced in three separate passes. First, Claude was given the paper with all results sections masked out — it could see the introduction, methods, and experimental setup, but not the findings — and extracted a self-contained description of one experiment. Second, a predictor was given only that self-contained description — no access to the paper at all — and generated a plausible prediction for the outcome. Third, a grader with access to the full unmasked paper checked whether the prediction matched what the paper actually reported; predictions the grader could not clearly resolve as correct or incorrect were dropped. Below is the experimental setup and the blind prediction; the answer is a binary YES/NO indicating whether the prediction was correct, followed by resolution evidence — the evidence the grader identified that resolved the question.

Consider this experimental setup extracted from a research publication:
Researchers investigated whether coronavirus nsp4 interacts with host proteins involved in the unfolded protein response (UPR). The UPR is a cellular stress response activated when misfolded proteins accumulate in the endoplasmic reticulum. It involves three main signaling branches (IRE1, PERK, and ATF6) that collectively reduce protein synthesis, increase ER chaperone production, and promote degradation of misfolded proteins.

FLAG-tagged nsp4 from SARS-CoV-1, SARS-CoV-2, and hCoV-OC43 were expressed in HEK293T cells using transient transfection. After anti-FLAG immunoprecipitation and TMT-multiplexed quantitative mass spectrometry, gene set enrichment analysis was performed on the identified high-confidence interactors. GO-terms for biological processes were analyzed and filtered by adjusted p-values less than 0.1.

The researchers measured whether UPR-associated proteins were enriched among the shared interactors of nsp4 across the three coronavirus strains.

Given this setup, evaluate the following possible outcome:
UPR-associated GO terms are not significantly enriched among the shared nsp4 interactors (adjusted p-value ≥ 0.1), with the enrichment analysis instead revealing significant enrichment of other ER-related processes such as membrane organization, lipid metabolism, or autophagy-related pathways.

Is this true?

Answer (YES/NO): NO